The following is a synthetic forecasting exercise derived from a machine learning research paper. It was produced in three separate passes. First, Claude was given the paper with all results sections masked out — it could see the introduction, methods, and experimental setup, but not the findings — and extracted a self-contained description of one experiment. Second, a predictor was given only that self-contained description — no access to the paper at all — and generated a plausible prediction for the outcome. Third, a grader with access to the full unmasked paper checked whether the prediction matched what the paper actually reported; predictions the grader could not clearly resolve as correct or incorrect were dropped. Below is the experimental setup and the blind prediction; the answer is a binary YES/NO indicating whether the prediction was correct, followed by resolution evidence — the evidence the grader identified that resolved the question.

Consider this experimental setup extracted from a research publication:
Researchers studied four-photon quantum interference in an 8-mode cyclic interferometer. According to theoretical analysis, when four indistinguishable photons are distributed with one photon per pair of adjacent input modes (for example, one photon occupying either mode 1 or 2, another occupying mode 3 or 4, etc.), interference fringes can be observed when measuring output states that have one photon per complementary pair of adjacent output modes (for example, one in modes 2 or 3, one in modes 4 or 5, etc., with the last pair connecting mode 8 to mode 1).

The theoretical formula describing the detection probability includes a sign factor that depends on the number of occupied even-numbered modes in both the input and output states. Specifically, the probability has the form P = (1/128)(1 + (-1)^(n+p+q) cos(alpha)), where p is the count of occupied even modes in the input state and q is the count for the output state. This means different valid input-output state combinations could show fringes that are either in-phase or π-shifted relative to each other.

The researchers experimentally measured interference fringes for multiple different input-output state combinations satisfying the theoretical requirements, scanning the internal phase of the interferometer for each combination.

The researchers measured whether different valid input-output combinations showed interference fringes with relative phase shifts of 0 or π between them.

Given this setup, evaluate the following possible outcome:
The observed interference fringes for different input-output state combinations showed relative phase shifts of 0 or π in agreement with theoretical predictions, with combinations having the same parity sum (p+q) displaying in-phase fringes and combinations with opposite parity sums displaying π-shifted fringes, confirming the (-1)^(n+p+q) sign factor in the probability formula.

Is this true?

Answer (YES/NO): YES